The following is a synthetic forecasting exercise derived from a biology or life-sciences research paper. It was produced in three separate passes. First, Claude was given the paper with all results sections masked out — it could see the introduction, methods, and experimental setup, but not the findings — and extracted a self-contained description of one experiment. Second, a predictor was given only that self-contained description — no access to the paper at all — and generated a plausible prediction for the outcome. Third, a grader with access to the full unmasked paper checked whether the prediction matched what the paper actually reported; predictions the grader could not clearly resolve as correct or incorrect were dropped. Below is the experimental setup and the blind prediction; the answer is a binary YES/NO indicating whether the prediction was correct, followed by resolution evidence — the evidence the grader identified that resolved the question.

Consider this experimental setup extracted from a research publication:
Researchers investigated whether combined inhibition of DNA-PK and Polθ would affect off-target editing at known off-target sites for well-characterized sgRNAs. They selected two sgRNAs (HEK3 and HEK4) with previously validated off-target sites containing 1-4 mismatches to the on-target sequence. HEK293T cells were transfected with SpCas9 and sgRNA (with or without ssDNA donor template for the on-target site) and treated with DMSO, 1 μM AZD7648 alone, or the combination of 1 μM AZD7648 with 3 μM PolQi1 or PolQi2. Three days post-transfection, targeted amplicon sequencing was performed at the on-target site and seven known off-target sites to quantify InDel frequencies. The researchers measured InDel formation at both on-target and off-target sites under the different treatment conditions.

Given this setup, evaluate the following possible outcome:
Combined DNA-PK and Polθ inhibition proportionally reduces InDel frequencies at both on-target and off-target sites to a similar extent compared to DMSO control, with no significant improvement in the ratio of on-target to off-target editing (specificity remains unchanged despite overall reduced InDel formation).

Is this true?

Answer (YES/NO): NO